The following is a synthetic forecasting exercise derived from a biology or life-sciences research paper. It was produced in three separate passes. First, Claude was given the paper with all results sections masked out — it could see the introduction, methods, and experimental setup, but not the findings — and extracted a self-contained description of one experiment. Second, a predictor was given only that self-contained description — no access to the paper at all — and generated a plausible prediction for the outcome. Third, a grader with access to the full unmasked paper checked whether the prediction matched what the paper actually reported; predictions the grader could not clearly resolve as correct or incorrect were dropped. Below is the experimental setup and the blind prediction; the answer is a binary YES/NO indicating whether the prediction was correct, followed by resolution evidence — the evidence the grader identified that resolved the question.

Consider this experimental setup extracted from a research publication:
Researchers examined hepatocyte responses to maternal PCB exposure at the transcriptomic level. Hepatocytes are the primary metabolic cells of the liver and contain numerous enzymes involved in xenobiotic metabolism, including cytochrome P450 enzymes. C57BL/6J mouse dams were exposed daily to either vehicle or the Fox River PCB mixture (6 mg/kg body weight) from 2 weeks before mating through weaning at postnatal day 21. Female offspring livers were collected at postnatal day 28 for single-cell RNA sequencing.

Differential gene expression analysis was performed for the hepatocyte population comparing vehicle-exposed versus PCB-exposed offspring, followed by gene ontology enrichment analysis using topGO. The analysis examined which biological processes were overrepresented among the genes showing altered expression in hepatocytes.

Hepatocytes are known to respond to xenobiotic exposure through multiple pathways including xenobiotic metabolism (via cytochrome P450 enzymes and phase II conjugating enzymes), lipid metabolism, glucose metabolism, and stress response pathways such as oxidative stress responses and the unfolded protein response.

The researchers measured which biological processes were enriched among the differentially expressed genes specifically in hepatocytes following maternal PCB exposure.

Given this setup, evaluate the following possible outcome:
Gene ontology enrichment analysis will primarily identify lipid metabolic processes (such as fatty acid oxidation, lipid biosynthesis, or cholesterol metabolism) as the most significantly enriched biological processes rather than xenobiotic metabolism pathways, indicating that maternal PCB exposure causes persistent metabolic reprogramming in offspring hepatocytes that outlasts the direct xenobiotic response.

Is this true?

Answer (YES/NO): NO